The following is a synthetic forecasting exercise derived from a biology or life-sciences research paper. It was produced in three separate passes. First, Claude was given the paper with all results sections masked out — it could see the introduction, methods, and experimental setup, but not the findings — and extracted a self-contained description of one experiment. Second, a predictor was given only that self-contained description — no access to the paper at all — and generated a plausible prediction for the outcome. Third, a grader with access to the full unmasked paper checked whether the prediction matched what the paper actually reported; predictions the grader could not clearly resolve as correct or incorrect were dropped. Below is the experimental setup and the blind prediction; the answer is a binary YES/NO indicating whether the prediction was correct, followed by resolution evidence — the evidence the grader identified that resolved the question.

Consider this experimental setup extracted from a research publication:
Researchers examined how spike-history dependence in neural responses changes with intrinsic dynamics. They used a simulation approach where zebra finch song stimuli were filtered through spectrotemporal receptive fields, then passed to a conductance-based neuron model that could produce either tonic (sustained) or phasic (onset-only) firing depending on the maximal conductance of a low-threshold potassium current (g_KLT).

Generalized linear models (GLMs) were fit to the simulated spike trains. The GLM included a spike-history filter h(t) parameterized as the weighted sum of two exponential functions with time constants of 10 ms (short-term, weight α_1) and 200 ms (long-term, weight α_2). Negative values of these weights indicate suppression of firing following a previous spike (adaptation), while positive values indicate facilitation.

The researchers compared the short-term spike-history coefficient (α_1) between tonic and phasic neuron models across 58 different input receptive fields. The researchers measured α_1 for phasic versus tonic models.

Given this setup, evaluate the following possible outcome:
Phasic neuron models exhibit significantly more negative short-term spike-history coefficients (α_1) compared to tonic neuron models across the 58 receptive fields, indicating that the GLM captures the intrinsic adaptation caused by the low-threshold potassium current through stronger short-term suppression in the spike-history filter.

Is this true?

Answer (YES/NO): NO